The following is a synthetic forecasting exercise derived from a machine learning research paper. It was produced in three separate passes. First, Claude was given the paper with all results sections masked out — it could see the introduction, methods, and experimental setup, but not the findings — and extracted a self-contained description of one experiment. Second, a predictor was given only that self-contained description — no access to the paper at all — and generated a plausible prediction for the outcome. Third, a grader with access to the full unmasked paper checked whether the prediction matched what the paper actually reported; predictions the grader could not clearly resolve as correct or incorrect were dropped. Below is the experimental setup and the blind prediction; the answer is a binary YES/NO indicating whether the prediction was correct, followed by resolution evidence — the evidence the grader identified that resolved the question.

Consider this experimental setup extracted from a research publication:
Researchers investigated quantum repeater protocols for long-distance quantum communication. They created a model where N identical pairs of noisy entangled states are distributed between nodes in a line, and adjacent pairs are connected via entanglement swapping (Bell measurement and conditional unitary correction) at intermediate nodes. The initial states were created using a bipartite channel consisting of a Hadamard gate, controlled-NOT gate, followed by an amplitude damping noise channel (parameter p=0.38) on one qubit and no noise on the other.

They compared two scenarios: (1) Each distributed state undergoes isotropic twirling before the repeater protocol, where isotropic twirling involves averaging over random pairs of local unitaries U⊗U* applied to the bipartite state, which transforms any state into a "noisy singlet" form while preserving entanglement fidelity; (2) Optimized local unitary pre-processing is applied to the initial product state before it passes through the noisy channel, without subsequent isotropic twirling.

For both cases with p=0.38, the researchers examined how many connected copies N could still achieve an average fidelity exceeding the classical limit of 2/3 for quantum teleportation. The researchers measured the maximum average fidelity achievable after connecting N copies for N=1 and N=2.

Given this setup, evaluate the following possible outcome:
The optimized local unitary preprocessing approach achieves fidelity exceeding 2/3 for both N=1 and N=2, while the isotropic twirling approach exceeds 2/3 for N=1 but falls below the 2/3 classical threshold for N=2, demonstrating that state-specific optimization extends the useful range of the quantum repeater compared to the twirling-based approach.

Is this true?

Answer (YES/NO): YES